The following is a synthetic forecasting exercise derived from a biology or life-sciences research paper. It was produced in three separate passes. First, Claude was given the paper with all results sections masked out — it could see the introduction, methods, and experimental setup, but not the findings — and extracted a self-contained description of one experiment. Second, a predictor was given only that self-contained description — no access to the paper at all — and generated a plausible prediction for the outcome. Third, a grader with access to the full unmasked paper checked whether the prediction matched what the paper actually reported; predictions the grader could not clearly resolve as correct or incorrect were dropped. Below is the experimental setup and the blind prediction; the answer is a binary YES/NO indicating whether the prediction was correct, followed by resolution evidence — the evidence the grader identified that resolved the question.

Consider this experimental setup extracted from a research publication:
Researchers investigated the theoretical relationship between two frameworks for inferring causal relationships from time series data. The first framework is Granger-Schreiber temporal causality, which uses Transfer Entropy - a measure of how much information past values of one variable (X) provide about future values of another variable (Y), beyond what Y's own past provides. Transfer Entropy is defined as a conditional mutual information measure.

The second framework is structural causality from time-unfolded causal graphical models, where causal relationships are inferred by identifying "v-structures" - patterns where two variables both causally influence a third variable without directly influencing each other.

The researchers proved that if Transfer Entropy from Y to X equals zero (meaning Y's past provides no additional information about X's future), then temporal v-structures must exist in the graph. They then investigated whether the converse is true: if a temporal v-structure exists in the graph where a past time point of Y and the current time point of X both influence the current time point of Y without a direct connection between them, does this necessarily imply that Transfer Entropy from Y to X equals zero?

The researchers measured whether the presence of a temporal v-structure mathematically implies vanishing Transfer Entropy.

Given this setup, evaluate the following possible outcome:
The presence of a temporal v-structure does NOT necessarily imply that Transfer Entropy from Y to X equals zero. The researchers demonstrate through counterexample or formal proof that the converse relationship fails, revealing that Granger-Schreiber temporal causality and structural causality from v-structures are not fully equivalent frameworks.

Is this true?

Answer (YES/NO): YES